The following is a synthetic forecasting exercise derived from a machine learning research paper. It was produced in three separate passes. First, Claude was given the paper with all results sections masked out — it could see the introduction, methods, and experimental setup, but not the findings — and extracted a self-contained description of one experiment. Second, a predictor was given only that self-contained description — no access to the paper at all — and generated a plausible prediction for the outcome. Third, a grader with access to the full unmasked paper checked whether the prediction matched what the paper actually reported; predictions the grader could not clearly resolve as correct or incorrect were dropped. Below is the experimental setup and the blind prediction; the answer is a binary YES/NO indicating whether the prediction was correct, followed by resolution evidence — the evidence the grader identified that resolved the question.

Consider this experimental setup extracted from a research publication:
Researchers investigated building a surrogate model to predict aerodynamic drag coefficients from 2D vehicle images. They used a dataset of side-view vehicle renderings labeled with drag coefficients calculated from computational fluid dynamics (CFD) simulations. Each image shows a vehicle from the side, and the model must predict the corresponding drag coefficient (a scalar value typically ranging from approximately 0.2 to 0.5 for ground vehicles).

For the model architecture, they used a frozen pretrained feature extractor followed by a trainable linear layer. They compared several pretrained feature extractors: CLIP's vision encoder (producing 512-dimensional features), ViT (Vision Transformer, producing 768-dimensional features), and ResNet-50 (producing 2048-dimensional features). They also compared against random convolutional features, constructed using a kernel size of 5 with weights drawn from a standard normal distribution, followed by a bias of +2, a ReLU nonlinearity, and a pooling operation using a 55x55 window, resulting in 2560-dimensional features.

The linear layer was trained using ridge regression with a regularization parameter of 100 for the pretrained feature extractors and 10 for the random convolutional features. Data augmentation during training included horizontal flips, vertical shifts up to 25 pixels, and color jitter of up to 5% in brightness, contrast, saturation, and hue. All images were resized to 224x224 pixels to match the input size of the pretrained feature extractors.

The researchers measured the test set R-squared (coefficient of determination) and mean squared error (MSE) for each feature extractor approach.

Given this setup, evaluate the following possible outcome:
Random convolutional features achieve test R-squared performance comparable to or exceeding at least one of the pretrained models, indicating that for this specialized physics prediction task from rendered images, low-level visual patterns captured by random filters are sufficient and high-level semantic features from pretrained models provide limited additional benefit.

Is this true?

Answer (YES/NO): YES